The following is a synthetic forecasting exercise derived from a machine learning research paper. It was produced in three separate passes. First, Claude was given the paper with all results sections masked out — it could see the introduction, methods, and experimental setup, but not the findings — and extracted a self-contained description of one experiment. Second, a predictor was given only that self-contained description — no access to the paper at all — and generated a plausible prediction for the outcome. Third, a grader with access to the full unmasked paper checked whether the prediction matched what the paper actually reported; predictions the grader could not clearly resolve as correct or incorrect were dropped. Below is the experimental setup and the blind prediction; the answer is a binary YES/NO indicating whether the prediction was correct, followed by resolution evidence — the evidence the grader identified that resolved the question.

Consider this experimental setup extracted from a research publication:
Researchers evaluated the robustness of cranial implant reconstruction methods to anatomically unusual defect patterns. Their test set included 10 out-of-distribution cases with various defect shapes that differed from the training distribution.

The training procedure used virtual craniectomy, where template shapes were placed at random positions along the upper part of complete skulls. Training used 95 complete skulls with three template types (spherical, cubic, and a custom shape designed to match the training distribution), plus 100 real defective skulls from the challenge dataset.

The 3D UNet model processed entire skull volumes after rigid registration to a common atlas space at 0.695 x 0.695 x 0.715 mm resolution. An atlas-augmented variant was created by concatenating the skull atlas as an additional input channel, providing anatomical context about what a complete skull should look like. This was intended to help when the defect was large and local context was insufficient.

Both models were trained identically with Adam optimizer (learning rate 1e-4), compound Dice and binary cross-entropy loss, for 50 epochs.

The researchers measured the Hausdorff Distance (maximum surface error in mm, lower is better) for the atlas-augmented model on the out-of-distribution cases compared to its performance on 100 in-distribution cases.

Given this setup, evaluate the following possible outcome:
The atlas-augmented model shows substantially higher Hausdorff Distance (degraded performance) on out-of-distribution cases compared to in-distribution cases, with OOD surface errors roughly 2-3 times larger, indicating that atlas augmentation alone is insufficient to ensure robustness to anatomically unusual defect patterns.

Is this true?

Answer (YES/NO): NO